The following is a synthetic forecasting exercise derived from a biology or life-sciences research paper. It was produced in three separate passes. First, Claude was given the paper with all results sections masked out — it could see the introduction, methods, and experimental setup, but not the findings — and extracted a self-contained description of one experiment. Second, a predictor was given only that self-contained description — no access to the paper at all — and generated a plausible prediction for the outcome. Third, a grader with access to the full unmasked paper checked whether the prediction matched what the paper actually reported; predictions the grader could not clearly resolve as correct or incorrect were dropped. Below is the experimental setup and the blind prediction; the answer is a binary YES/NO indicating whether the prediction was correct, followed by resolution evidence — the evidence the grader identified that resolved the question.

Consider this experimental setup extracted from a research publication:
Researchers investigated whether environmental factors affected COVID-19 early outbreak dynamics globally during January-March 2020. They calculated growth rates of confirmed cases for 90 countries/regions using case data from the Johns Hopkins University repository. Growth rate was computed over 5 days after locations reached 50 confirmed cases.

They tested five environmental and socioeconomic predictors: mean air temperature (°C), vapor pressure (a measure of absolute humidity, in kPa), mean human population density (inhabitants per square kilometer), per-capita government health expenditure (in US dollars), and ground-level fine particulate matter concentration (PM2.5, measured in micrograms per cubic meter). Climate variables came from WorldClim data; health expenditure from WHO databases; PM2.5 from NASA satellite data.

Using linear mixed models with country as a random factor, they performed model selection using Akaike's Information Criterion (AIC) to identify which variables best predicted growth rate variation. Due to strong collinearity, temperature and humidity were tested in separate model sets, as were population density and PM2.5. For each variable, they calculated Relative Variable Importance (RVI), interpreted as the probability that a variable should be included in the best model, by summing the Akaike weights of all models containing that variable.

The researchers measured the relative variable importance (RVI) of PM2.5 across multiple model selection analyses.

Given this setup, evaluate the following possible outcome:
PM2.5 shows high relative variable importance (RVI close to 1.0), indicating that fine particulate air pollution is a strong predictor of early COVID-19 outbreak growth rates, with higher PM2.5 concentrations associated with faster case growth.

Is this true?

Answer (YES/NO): NO